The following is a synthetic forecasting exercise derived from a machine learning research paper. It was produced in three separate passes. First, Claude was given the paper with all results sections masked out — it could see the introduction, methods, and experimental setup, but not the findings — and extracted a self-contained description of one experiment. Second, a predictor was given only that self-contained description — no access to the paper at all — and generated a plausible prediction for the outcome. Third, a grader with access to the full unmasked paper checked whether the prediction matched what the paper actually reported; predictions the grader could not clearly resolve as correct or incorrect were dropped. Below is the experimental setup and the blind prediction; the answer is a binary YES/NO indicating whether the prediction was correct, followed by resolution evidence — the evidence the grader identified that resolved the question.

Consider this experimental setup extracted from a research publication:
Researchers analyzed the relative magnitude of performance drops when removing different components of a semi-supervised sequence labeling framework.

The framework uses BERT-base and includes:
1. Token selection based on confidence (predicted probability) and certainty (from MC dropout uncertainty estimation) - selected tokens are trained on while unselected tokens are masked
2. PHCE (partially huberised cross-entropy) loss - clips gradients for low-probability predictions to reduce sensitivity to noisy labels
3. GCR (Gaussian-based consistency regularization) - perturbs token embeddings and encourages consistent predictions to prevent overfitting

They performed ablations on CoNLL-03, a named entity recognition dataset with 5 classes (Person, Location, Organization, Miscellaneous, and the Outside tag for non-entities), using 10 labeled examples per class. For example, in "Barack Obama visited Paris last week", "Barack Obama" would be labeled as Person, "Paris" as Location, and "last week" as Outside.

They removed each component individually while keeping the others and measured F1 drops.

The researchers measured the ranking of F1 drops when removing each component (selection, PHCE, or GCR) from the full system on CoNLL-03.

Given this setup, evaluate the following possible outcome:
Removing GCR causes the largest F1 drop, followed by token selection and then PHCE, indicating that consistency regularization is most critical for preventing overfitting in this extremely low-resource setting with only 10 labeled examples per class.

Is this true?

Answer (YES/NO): NO